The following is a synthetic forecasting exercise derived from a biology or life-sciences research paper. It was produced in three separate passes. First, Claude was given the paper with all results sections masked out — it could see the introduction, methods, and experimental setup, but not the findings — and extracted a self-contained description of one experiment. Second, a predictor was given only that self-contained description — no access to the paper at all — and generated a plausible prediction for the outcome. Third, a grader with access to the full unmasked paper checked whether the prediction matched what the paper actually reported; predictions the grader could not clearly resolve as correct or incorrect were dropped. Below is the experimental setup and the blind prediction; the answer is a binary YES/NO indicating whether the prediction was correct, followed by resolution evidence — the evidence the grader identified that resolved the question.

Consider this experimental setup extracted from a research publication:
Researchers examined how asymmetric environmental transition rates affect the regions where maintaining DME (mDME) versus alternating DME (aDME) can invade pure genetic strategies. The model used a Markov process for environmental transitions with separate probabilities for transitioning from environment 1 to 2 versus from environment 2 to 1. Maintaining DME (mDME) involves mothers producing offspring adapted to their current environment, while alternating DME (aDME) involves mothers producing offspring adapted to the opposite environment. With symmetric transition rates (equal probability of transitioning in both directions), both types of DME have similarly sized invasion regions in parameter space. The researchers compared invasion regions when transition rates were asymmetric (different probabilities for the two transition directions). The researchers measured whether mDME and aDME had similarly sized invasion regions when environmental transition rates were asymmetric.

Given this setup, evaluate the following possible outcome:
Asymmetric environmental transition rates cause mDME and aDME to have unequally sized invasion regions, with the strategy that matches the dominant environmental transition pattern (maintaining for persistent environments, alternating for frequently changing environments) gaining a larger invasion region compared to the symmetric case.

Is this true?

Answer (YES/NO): NO